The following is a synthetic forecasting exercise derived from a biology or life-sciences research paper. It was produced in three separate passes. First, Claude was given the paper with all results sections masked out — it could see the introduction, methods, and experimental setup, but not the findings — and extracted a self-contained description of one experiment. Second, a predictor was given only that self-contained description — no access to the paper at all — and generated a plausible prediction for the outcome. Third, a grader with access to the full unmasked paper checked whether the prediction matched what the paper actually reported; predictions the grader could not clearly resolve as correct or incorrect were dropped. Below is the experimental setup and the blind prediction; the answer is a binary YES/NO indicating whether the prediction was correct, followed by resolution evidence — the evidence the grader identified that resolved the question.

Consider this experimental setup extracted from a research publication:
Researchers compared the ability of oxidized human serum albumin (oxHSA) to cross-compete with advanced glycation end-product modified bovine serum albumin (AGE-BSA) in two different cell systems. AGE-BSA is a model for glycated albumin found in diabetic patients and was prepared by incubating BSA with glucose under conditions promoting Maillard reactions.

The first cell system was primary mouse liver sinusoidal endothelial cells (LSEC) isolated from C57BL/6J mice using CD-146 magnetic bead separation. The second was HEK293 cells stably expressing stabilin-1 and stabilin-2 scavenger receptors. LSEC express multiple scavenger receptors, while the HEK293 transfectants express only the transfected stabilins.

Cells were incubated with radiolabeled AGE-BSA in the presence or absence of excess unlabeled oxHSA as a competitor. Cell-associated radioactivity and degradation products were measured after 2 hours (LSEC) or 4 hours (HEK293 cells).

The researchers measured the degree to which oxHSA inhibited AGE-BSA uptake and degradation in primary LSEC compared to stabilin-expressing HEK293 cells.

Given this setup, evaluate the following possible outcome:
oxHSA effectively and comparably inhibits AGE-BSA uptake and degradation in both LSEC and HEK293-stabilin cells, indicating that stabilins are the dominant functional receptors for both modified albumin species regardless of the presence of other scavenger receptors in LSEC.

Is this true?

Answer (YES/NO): NO